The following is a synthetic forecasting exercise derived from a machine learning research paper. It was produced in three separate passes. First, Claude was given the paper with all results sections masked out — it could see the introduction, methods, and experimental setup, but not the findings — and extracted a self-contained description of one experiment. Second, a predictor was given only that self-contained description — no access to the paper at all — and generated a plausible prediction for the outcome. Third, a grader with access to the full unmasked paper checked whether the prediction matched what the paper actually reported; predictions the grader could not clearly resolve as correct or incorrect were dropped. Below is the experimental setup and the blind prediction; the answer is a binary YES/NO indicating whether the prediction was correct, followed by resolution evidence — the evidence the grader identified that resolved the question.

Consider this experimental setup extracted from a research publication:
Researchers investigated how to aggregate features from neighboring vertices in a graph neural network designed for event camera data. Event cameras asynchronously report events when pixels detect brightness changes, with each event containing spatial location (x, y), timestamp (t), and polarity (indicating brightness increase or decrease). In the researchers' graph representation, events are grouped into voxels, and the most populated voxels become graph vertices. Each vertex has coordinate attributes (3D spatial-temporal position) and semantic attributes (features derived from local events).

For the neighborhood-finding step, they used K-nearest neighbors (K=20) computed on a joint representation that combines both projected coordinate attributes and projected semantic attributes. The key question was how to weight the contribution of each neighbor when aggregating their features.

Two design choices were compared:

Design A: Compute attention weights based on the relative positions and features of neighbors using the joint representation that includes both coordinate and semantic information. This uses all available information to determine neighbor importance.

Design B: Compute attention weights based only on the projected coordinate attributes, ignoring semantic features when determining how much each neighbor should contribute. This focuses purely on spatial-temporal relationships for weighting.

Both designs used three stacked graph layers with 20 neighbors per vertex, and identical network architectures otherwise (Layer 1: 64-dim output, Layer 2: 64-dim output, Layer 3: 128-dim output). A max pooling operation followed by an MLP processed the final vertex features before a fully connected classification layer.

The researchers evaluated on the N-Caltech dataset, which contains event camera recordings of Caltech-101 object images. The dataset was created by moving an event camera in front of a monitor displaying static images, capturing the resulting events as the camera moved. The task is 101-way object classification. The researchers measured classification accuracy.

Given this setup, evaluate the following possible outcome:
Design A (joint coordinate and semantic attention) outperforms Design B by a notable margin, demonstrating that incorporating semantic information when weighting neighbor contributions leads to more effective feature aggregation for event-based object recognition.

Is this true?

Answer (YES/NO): NO